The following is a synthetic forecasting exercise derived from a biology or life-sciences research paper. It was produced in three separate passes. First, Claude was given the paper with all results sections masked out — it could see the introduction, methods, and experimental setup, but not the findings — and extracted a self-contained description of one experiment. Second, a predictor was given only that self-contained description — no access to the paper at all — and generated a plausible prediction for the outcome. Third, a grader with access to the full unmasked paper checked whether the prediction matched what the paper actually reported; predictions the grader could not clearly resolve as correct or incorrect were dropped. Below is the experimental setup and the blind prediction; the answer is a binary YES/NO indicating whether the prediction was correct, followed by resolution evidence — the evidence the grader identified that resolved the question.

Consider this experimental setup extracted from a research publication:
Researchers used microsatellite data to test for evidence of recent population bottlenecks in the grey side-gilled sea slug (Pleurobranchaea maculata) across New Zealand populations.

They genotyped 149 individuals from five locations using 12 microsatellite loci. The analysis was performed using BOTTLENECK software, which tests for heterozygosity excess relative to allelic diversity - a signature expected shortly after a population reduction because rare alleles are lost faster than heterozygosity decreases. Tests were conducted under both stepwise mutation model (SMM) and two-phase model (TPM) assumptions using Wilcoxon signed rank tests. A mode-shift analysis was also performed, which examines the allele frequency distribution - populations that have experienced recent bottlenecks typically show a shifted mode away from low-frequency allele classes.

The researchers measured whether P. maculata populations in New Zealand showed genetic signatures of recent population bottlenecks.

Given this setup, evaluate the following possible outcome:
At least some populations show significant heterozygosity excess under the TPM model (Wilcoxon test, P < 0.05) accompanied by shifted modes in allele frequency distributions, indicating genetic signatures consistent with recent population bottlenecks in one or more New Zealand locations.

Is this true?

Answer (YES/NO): NO